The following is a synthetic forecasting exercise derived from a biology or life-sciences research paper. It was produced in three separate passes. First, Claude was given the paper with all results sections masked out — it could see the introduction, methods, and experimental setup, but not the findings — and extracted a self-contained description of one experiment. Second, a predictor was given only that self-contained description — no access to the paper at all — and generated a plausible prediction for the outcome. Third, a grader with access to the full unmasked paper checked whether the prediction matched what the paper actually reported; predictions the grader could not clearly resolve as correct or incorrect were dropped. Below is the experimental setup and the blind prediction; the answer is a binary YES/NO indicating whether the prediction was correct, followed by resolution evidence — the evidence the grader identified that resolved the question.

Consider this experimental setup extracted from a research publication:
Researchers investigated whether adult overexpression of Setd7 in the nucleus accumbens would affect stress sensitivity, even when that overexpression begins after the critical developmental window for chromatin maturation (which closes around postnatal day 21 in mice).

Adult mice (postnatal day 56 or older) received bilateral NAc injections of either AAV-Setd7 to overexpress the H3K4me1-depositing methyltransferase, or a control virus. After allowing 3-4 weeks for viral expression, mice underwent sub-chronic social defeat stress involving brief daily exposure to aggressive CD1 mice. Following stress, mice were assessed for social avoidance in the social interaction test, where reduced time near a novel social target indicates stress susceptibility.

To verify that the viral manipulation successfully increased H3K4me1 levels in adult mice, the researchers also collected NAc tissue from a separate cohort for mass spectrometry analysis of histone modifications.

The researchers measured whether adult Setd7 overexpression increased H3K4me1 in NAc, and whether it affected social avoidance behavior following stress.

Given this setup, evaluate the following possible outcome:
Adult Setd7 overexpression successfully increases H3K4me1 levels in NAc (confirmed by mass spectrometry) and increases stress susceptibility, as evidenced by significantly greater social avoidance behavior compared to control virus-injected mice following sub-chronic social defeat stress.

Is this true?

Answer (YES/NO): NO